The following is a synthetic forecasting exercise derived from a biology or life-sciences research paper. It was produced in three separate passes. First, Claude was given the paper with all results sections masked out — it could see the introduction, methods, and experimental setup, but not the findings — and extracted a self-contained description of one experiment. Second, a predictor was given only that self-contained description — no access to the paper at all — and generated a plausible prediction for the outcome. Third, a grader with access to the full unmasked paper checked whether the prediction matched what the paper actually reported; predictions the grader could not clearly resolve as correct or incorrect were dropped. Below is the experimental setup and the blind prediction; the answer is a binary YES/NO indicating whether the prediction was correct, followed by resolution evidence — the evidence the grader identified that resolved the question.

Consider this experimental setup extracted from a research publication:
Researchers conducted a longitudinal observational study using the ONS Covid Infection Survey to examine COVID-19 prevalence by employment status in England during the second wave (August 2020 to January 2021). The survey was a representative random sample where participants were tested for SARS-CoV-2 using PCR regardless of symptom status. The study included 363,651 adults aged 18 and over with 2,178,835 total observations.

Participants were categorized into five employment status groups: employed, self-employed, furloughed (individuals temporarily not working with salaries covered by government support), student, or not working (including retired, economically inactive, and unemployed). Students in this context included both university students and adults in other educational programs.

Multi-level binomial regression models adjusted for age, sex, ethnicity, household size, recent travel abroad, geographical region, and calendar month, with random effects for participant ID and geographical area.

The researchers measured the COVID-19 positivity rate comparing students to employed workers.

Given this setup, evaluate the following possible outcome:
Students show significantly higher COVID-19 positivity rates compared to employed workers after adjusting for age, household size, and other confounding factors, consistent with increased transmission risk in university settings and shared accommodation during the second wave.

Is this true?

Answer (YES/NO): YES